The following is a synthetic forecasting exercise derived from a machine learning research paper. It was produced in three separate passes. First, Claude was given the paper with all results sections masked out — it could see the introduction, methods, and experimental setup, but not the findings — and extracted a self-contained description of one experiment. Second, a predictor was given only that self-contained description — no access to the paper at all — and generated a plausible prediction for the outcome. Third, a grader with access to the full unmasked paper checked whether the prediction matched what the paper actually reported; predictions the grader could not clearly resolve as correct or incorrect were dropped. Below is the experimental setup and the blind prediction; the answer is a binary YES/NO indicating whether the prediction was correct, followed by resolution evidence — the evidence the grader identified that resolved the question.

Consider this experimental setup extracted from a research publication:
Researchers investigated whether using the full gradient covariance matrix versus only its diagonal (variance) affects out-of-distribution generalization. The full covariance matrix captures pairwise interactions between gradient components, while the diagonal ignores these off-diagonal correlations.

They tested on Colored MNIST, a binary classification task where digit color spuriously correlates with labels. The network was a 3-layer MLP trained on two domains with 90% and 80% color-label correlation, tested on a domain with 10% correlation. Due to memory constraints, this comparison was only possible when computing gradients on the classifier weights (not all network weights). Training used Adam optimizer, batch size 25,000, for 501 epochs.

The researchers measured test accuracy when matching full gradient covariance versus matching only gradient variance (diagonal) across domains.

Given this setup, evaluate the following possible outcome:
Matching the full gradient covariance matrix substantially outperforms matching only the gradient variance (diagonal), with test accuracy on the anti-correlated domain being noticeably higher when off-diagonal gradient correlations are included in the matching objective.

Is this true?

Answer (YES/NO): NO